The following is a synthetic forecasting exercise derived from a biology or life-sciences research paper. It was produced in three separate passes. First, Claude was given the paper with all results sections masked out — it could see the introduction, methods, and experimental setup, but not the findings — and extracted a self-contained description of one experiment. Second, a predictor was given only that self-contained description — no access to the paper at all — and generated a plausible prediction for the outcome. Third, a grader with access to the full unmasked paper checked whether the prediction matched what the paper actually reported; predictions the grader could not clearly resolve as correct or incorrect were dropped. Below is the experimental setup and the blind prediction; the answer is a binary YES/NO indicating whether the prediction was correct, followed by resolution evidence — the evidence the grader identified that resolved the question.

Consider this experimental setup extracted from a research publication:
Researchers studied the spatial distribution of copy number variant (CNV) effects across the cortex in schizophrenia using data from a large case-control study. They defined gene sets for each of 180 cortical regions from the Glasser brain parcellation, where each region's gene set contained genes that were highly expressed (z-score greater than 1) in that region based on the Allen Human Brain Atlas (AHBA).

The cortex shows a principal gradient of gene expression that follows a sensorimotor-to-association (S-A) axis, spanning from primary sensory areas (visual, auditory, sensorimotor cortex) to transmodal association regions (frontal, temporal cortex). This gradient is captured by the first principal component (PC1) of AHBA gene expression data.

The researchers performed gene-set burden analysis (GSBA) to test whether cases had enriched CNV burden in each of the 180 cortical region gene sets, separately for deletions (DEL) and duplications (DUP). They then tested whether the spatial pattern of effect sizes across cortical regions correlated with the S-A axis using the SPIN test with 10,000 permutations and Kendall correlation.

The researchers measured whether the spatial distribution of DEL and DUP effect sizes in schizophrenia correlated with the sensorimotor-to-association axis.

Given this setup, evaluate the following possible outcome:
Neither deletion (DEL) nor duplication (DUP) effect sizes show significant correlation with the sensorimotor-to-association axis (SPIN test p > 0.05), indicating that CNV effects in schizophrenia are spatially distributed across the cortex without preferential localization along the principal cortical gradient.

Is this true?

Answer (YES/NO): NO